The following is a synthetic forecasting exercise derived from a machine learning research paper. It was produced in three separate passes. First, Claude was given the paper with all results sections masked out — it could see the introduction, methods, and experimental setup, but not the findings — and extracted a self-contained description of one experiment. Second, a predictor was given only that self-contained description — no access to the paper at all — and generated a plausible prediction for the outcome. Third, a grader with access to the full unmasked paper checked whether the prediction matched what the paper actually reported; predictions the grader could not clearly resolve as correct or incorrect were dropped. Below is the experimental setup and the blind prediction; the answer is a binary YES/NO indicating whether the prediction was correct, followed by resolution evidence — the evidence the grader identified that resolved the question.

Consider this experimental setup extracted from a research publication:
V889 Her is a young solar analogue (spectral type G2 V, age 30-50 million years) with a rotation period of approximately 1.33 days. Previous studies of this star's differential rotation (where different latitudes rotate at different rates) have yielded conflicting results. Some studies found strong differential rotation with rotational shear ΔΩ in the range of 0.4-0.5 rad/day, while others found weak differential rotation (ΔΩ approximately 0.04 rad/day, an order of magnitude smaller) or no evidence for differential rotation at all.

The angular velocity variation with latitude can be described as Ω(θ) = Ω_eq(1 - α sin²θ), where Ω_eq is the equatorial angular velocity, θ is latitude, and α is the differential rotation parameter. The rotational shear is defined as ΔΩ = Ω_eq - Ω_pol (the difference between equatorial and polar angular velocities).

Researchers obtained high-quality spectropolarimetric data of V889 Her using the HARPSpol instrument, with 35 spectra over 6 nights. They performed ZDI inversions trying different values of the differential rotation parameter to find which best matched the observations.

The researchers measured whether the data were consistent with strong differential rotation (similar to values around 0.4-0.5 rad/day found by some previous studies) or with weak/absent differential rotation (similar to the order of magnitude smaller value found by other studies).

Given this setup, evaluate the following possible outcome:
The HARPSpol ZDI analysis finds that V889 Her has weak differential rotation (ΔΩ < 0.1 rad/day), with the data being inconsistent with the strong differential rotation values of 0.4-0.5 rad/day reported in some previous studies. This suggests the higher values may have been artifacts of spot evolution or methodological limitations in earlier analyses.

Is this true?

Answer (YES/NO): NO